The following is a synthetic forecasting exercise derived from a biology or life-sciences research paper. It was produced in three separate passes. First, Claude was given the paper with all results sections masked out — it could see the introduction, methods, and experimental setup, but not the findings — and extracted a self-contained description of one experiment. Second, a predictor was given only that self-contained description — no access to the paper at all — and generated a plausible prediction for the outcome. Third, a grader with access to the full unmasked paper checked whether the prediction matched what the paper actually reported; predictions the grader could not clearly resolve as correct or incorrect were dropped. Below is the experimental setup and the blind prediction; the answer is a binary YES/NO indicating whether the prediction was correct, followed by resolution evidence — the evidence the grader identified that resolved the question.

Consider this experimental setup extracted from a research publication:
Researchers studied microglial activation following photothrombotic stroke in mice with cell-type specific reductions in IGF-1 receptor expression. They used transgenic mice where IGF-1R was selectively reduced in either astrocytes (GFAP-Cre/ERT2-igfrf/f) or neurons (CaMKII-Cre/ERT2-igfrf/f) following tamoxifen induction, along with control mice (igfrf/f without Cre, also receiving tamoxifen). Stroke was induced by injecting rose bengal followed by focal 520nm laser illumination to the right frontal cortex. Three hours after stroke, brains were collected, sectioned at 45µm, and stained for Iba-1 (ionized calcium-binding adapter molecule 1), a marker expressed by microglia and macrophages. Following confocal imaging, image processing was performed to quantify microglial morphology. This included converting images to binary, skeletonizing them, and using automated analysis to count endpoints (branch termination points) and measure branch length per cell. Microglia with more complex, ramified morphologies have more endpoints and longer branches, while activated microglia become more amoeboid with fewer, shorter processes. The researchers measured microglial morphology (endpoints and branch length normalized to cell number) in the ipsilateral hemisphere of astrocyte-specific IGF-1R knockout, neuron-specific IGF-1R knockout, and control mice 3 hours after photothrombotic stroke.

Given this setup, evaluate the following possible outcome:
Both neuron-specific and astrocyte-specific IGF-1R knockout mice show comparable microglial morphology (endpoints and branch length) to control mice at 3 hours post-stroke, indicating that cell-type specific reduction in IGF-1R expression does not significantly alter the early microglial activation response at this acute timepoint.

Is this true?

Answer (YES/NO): NO